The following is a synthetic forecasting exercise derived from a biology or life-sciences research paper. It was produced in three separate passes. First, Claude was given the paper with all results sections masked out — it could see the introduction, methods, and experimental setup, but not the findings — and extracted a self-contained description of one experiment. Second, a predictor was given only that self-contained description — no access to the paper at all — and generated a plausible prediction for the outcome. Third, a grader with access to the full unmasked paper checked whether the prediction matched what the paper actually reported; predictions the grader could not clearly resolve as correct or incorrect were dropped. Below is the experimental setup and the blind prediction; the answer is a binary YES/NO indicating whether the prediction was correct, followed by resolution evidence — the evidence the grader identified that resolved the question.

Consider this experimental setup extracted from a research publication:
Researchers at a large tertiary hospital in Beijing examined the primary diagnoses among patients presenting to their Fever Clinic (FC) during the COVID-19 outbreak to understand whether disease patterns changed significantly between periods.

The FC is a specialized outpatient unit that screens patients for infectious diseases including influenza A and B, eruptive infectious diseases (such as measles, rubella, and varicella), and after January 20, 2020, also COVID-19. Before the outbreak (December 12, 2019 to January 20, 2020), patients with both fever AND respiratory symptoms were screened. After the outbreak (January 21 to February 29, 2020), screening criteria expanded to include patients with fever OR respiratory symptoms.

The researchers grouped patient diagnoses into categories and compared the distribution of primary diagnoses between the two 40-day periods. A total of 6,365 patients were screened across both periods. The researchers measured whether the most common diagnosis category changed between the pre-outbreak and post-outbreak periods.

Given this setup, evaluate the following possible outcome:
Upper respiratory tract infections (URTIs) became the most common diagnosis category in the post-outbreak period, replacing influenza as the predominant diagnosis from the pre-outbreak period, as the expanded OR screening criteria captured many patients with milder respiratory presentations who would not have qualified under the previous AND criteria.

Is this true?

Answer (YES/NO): NO